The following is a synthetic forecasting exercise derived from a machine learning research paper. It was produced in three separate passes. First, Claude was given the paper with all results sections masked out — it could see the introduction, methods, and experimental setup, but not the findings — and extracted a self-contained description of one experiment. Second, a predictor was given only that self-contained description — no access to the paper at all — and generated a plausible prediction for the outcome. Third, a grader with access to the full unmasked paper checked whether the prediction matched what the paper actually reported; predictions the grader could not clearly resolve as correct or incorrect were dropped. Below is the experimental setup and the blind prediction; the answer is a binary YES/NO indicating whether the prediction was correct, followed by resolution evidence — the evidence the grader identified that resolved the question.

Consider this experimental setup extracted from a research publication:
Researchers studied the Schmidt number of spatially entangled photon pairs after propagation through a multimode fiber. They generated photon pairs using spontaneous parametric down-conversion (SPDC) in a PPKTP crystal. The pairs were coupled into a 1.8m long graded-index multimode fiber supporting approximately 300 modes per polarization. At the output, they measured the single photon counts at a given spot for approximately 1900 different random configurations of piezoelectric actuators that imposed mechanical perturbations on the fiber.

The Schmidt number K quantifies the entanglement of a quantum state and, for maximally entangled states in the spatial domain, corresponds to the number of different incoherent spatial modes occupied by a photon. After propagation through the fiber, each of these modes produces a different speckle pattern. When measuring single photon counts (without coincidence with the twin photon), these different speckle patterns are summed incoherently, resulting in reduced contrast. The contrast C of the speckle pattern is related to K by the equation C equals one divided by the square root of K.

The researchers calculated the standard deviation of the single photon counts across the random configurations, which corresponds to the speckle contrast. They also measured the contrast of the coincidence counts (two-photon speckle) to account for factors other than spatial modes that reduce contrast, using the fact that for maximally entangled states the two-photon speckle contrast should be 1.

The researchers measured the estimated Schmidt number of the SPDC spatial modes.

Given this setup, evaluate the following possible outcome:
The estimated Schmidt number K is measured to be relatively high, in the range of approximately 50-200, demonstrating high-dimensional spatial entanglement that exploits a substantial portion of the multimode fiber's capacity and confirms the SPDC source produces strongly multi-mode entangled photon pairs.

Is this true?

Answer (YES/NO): NO